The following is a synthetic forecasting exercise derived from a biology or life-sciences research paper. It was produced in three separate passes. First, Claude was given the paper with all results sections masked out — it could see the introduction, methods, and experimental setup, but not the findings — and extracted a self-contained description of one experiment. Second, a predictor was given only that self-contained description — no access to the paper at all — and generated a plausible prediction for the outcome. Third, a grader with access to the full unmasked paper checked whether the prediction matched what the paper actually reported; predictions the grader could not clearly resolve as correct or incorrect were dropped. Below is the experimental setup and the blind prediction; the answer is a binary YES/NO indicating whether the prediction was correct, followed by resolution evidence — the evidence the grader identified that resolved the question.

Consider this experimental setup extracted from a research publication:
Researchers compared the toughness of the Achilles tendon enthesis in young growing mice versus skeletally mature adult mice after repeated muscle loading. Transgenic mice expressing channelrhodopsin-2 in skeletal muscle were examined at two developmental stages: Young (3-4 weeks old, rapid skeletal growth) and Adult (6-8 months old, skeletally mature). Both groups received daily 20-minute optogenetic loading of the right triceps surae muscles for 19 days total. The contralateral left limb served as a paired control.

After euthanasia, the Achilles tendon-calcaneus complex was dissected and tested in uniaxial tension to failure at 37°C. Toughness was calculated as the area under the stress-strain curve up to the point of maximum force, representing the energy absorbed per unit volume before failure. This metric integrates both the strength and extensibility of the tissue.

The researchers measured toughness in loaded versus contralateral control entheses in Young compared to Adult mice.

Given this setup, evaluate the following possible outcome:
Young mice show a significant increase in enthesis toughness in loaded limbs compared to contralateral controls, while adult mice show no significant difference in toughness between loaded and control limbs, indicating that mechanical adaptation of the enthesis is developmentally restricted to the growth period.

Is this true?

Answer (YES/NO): NO